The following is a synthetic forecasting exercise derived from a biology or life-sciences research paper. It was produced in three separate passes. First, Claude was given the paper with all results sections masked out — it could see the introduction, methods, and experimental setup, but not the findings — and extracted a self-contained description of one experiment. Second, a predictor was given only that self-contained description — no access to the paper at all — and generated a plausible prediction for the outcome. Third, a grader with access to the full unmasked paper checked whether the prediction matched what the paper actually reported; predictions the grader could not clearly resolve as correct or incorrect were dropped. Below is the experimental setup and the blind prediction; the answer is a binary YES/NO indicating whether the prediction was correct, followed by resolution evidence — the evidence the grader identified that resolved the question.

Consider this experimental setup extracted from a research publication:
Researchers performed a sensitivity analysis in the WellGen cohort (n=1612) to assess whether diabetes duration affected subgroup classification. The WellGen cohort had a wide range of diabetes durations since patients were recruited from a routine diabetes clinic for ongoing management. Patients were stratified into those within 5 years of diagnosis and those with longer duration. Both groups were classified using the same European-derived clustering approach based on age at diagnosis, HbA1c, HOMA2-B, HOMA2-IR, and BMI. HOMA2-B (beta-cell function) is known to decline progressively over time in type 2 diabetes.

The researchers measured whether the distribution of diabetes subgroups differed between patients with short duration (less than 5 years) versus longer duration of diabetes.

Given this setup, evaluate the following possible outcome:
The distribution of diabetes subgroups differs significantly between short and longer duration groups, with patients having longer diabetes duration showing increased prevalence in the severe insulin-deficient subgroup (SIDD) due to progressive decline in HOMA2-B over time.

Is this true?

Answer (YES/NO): YES